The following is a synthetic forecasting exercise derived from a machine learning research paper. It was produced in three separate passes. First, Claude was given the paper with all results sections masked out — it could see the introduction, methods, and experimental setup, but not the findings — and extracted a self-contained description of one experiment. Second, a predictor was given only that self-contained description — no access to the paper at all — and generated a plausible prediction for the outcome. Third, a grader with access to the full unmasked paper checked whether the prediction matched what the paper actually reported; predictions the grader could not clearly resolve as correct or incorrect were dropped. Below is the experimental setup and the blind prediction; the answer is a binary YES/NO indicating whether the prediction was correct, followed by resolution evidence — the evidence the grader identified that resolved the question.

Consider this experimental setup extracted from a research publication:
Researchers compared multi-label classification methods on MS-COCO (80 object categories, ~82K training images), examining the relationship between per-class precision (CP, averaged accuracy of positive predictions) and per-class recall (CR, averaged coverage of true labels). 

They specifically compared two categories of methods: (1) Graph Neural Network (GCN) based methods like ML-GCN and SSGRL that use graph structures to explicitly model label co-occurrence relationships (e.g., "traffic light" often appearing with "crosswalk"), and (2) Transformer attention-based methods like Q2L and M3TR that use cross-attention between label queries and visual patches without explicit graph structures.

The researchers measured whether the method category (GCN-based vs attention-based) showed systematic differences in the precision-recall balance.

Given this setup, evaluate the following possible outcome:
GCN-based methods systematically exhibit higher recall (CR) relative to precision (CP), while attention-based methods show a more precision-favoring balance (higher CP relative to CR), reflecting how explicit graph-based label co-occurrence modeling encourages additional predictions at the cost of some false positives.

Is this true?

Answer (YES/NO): NO